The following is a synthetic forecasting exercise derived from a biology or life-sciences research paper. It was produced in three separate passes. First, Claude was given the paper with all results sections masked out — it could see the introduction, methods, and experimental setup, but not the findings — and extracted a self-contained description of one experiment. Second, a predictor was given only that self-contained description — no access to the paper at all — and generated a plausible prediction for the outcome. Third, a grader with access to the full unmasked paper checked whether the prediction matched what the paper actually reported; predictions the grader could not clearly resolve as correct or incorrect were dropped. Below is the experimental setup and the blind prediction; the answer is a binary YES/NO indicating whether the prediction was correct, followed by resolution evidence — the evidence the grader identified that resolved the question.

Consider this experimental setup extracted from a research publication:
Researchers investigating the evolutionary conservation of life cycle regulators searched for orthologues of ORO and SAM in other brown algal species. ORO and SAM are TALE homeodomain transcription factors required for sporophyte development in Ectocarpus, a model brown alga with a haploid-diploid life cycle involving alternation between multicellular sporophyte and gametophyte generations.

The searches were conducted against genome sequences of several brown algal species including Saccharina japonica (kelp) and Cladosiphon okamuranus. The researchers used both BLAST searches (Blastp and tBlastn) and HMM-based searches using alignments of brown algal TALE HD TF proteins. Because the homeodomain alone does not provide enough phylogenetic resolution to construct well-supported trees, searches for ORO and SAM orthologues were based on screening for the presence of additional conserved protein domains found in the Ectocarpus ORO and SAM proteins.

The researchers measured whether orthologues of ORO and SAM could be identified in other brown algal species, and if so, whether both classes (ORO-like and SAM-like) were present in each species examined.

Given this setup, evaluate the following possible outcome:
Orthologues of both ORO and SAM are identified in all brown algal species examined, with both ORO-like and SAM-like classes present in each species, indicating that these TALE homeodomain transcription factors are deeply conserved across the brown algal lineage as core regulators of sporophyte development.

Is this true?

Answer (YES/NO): YES